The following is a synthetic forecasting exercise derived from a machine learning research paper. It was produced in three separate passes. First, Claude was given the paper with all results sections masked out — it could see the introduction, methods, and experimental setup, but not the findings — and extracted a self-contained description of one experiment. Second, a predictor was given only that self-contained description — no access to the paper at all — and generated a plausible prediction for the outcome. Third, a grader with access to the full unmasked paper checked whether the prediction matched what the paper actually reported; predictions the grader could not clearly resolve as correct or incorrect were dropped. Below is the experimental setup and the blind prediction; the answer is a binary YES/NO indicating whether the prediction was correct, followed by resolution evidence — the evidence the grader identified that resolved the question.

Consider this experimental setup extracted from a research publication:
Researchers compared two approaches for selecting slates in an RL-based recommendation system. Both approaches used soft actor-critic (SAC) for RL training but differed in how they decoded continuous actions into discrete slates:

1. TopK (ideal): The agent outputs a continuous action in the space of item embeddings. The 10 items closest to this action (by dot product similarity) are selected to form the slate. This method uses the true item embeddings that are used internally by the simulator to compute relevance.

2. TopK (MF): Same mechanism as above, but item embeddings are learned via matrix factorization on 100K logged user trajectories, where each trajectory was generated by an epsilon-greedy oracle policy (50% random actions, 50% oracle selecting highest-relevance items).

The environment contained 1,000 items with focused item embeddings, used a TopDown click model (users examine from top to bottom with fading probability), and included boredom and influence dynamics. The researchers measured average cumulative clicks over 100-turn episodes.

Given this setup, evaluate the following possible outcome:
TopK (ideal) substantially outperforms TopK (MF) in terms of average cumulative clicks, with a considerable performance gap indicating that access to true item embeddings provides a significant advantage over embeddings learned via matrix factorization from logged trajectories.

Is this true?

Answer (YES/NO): YES